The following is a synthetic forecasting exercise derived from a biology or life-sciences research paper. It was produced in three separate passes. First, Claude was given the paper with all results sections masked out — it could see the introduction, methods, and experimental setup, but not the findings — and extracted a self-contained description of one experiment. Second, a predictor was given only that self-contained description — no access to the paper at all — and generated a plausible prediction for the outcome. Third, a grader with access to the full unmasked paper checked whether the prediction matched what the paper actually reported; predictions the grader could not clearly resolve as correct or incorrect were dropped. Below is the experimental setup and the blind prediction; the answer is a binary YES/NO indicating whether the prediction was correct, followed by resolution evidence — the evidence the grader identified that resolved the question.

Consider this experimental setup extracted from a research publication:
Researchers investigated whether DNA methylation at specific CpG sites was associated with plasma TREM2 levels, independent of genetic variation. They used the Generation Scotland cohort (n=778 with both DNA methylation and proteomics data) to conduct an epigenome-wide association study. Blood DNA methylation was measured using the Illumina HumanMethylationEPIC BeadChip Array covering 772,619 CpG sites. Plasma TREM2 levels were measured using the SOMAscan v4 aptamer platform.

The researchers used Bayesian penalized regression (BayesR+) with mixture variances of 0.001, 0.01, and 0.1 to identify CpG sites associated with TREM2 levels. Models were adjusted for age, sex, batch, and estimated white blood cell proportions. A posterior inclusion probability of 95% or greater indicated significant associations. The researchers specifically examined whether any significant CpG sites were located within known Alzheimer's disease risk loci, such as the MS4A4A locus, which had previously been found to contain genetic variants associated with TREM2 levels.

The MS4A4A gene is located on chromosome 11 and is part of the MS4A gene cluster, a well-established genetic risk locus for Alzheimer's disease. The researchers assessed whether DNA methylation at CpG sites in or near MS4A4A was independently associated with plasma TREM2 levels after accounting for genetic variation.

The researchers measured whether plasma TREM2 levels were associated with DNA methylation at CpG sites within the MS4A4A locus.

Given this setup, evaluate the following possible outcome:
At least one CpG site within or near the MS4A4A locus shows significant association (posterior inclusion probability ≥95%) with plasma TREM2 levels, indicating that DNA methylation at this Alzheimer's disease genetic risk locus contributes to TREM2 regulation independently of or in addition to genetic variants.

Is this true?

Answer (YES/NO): YES